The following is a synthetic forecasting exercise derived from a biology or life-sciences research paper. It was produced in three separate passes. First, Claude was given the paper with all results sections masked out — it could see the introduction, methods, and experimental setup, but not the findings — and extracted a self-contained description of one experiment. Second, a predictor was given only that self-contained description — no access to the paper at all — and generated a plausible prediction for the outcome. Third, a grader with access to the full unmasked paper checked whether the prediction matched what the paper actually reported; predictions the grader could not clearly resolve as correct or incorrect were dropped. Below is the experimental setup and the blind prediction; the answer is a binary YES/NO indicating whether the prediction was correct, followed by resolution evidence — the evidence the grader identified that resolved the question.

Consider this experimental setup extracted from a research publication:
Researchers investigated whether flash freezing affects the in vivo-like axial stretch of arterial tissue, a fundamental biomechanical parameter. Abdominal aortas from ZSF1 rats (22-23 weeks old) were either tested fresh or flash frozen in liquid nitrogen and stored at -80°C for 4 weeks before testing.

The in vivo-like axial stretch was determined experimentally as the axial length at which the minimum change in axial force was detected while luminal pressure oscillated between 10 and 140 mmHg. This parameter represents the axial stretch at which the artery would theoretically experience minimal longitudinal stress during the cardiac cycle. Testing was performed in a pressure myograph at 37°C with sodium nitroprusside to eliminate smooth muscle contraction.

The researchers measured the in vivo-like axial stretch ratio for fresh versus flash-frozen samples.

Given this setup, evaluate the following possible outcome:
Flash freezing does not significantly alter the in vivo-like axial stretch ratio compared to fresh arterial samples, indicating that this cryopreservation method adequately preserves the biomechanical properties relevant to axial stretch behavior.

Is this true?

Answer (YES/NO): YES